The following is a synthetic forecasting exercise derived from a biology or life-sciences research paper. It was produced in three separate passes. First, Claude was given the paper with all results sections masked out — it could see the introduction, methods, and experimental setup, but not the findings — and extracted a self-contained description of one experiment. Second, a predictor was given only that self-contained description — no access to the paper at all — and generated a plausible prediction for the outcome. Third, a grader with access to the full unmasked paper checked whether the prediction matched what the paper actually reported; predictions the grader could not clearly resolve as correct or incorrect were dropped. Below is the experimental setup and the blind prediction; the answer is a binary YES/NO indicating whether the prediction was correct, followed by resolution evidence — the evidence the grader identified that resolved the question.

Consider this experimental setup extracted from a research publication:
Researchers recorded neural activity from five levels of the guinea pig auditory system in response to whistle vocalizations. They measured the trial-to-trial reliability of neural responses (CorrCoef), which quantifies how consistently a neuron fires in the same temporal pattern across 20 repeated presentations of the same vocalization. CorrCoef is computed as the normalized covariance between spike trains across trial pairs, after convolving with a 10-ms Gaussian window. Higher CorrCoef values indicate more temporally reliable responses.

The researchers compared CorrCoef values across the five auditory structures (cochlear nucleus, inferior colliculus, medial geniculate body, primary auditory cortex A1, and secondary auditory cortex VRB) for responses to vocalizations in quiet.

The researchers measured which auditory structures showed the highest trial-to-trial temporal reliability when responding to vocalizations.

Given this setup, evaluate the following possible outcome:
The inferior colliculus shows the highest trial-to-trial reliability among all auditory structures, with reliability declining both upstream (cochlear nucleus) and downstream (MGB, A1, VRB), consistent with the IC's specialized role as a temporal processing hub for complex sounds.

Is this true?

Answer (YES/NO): NO